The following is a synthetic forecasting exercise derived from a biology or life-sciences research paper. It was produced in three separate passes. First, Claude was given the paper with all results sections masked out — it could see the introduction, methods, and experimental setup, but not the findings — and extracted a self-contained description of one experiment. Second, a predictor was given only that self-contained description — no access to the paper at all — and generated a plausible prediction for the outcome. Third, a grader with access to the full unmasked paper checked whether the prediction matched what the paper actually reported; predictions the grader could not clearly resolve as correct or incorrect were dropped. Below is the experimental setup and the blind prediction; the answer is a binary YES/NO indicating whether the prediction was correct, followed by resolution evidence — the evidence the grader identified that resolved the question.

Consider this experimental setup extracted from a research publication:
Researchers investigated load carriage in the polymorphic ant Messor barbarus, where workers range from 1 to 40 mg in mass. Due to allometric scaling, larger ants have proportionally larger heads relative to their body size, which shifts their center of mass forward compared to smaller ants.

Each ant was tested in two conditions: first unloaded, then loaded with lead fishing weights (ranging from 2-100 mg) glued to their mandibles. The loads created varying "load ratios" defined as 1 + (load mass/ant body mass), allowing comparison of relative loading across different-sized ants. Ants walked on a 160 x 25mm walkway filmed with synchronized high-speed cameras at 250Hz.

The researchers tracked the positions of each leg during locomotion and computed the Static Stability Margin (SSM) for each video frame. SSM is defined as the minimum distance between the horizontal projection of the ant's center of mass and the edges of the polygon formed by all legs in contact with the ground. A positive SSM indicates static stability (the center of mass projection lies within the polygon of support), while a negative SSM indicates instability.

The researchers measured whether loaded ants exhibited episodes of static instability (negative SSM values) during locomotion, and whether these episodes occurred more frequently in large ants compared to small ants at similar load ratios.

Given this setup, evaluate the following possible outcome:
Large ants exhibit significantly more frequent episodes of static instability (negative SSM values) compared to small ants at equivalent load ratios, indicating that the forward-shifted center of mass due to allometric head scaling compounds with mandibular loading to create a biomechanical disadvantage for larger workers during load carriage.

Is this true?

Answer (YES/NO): NO